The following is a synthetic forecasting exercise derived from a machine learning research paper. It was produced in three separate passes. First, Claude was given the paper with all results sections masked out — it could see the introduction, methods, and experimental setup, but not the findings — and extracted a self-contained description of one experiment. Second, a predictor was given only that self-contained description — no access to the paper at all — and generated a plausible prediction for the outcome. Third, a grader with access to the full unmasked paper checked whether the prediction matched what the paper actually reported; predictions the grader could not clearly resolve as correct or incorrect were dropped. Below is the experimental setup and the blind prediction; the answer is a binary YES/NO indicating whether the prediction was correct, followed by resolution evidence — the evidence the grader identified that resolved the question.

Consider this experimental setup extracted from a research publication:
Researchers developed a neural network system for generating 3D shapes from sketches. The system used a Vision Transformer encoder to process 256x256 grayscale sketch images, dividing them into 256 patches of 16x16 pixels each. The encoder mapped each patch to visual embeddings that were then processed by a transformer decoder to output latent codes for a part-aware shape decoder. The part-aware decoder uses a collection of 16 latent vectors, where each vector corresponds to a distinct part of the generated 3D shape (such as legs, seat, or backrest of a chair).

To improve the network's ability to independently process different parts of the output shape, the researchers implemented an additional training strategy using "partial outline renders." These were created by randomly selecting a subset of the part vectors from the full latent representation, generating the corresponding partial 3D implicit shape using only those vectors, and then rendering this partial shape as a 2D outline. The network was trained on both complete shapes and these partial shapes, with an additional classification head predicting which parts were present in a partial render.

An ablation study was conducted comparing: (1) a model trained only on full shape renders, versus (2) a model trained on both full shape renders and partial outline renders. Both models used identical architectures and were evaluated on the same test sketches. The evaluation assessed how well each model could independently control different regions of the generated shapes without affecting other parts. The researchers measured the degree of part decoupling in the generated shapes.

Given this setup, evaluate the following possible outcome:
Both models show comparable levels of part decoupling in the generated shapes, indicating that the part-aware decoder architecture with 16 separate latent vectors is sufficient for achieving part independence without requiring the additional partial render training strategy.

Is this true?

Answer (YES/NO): NO